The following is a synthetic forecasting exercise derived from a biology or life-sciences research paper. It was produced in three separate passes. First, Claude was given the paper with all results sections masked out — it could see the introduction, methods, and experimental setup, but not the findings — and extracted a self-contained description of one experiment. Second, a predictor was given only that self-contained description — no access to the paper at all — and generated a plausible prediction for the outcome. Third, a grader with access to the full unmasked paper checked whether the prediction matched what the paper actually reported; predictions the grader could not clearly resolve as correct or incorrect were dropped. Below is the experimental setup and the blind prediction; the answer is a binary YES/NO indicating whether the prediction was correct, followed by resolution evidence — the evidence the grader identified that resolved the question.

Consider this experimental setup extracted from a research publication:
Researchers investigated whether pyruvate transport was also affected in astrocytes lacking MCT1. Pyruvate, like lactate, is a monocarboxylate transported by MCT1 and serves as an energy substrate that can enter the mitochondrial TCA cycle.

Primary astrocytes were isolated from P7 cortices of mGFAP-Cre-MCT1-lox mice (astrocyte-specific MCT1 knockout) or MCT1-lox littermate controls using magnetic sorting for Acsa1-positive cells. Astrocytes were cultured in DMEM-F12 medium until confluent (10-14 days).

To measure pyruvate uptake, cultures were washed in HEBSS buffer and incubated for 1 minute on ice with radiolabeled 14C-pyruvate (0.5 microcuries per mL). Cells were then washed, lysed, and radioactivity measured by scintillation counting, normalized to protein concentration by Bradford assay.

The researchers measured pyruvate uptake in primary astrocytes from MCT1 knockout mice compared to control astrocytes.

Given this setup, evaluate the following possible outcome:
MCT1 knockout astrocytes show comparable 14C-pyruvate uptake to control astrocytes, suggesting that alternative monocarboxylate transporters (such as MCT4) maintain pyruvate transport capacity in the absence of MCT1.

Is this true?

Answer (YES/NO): NO